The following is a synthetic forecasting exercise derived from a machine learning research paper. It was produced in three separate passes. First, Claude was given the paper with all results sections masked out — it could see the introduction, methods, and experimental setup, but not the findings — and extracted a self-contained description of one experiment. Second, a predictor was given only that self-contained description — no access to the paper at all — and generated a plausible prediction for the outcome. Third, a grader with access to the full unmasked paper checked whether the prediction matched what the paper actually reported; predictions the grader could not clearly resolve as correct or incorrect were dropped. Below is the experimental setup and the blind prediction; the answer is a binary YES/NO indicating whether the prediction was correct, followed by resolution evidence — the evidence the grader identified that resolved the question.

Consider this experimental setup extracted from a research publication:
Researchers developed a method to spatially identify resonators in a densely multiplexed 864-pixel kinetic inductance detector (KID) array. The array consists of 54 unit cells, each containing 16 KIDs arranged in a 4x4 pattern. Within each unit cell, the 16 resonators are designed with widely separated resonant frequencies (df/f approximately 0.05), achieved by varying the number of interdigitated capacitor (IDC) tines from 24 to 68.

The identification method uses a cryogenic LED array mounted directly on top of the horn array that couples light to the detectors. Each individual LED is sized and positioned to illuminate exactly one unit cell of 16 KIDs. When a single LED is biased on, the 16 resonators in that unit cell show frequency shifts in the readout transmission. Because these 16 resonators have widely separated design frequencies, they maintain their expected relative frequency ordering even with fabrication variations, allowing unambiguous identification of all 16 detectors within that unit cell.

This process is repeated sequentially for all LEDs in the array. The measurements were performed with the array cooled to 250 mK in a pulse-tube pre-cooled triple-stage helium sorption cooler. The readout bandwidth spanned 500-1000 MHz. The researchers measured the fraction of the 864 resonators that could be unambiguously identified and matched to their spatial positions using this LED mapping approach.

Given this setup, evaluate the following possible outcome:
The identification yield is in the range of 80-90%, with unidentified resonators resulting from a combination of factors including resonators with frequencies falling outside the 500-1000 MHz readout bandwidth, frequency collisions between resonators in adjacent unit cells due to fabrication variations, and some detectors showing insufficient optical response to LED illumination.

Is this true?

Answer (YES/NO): NO